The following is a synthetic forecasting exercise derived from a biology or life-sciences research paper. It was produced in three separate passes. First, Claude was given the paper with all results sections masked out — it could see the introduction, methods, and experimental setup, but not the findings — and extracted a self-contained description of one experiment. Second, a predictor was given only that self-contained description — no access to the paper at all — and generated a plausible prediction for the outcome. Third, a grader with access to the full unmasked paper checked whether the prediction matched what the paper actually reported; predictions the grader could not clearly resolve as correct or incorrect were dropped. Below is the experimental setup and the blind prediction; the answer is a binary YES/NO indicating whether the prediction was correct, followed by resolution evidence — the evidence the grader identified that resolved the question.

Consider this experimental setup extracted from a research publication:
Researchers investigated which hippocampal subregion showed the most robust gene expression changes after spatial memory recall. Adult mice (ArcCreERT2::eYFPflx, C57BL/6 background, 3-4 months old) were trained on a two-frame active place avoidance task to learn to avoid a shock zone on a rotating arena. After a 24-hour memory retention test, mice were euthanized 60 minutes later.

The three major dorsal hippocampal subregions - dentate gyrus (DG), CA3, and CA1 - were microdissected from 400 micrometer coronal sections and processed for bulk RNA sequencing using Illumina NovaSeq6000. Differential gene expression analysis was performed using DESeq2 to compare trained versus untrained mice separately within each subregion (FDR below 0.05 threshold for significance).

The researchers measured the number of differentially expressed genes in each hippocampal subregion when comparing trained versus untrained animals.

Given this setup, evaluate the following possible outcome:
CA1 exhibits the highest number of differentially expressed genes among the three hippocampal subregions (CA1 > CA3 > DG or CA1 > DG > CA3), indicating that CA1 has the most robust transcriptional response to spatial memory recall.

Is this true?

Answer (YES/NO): YES